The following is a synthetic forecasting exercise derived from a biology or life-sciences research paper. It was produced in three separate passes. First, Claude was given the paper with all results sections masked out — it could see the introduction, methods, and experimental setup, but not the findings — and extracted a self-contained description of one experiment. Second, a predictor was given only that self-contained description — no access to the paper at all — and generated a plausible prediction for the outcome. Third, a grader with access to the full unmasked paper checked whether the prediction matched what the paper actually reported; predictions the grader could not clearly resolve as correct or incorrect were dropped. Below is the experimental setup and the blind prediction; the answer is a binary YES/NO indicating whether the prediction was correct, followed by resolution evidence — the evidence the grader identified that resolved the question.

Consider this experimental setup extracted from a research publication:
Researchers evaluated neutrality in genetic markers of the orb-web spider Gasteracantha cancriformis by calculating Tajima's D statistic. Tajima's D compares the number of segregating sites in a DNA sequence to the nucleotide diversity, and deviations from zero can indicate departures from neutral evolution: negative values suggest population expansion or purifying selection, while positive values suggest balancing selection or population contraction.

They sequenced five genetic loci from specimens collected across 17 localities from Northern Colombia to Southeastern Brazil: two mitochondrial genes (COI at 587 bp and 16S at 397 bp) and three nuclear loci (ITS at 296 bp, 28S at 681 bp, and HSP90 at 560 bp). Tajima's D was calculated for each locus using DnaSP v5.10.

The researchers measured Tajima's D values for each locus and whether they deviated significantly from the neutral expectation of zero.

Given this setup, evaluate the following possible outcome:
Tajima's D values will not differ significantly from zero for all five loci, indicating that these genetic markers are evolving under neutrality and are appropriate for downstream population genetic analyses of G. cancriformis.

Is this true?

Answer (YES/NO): YES